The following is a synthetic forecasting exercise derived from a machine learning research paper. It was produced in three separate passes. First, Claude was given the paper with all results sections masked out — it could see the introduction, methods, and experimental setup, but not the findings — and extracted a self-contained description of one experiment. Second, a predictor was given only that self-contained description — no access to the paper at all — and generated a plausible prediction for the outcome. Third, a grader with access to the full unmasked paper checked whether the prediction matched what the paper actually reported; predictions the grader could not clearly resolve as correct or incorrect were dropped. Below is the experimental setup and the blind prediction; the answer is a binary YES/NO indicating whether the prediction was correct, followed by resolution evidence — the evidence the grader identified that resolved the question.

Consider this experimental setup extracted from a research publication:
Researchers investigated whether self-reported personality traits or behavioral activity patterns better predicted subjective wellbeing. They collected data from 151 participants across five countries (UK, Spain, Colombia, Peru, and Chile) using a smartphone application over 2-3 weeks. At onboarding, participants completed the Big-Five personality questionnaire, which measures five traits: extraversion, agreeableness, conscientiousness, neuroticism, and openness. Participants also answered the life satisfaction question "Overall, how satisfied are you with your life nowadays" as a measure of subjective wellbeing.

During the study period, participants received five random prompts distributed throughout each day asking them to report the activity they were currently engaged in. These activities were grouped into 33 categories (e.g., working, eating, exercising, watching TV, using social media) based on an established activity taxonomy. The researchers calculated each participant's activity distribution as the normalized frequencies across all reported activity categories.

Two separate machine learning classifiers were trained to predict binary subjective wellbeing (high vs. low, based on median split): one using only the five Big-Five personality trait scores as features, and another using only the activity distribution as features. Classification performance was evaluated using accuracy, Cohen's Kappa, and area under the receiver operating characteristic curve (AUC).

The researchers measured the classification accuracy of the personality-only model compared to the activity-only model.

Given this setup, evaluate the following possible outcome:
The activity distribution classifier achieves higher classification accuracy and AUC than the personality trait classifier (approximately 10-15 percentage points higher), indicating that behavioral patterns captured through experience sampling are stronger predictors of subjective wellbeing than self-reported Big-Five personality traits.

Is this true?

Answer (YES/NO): NO